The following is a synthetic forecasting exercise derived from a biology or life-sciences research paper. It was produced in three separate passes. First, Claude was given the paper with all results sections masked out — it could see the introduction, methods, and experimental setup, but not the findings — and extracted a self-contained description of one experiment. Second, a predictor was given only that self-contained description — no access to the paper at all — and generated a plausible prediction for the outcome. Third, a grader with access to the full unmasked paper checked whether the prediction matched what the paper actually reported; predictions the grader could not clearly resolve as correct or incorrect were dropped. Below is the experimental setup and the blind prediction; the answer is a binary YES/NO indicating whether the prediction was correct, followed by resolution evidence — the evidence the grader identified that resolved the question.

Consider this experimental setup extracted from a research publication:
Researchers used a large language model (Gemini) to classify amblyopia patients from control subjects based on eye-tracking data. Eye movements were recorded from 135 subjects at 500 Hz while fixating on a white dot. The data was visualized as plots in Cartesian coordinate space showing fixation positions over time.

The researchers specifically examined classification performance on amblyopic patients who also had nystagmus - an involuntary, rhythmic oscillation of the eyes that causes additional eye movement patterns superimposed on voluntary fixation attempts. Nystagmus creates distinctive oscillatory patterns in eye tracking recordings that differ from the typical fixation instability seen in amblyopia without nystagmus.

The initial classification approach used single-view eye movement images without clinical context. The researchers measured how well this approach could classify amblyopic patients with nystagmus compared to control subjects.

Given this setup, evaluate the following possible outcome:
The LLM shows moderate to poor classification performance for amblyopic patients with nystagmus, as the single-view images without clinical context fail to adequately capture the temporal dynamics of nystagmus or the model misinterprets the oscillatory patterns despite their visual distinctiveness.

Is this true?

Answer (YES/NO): YES